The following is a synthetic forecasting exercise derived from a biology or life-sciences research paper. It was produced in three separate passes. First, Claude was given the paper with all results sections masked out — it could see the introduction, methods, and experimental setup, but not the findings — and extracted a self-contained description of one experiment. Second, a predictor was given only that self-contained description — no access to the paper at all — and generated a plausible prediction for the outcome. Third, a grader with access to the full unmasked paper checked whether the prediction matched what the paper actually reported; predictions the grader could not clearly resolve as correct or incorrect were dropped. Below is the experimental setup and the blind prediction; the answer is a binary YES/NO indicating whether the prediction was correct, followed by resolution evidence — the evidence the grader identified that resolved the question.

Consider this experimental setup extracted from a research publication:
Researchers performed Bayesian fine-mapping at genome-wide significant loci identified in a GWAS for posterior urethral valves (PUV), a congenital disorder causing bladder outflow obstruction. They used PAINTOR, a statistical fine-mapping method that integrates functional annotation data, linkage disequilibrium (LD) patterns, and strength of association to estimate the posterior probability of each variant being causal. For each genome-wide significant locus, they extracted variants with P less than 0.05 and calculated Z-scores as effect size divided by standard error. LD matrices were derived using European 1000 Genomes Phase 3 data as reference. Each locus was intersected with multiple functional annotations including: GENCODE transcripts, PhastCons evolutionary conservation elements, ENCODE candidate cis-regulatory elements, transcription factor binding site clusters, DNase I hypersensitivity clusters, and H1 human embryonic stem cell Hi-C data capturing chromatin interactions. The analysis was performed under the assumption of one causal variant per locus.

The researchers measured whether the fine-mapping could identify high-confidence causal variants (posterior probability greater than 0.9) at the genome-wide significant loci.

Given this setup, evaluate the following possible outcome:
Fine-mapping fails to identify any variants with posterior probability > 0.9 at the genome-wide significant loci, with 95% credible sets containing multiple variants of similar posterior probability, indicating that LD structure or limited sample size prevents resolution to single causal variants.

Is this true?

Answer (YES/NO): NO